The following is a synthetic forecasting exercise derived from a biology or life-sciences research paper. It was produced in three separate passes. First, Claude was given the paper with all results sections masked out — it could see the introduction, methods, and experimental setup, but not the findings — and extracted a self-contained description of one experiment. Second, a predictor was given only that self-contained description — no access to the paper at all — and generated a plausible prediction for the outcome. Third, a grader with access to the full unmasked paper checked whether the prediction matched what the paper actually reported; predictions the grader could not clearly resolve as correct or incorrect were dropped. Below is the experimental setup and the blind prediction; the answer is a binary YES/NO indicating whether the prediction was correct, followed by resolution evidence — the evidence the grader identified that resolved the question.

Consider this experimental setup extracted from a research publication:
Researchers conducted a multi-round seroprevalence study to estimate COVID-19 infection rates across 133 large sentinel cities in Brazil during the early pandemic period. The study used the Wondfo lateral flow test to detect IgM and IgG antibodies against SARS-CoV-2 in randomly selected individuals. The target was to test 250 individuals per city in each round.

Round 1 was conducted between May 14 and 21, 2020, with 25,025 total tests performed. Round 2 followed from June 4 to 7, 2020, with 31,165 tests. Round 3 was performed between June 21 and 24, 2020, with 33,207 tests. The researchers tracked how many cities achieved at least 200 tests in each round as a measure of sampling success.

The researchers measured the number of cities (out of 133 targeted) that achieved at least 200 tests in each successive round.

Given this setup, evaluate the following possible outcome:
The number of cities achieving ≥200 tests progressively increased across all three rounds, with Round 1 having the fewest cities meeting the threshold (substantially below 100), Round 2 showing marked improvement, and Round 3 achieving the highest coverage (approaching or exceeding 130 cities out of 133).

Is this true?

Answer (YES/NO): NO